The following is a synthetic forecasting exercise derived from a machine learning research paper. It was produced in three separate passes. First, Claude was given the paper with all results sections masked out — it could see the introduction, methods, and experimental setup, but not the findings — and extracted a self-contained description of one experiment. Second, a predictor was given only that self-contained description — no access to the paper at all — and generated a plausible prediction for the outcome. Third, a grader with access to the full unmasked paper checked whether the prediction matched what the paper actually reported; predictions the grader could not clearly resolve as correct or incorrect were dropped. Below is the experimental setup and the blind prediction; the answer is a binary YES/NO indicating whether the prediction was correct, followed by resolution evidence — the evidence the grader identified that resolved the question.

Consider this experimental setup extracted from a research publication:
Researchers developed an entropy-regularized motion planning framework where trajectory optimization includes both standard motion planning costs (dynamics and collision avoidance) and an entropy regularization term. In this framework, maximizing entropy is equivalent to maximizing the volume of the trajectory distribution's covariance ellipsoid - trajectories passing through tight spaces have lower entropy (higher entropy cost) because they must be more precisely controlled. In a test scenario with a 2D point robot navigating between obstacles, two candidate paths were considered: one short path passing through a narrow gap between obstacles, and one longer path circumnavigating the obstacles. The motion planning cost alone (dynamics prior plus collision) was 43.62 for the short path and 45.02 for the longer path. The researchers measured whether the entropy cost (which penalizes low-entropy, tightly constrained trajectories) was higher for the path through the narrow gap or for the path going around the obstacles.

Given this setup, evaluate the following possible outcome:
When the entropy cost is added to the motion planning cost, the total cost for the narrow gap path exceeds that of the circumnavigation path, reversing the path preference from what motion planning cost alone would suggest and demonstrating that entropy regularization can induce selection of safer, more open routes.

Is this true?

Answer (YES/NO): YES